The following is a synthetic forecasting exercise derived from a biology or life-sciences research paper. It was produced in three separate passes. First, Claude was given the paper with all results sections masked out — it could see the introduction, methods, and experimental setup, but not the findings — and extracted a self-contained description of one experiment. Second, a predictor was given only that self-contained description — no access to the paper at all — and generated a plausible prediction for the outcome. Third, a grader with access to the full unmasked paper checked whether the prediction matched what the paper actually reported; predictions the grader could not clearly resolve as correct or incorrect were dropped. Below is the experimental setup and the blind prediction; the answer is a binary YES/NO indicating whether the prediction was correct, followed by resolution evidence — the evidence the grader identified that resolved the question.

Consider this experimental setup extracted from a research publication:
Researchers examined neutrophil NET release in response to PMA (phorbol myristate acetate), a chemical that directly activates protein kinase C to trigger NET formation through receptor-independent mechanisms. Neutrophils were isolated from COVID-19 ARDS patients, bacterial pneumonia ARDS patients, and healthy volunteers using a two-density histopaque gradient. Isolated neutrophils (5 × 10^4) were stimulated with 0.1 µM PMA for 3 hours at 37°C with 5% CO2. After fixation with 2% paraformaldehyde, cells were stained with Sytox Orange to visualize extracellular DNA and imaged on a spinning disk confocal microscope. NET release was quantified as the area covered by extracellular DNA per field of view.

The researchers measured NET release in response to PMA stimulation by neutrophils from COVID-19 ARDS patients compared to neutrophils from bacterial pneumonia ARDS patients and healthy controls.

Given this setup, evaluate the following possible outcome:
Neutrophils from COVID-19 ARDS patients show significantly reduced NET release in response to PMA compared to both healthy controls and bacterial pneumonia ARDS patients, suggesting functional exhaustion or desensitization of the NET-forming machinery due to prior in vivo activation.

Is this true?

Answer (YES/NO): NO